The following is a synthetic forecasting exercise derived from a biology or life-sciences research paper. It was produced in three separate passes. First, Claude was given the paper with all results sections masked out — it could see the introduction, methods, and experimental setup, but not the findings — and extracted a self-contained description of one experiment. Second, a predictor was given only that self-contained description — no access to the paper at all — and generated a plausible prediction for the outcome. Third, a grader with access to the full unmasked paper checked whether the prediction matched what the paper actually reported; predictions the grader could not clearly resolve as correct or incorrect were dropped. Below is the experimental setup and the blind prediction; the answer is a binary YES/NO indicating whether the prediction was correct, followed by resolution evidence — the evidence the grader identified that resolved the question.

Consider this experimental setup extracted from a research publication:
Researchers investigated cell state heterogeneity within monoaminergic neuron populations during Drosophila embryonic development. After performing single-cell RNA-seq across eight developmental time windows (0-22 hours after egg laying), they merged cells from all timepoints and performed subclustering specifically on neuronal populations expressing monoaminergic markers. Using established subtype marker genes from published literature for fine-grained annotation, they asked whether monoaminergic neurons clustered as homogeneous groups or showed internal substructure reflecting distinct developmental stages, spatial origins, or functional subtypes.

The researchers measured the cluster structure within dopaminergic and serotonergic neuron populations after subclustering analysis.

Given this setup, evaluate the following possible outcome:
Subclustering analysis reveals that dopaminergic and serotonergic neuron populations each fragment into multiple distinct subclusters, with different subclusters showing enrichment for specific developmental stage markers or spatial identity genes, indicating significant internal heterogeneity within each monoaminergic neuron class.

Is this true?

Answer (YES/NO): NO